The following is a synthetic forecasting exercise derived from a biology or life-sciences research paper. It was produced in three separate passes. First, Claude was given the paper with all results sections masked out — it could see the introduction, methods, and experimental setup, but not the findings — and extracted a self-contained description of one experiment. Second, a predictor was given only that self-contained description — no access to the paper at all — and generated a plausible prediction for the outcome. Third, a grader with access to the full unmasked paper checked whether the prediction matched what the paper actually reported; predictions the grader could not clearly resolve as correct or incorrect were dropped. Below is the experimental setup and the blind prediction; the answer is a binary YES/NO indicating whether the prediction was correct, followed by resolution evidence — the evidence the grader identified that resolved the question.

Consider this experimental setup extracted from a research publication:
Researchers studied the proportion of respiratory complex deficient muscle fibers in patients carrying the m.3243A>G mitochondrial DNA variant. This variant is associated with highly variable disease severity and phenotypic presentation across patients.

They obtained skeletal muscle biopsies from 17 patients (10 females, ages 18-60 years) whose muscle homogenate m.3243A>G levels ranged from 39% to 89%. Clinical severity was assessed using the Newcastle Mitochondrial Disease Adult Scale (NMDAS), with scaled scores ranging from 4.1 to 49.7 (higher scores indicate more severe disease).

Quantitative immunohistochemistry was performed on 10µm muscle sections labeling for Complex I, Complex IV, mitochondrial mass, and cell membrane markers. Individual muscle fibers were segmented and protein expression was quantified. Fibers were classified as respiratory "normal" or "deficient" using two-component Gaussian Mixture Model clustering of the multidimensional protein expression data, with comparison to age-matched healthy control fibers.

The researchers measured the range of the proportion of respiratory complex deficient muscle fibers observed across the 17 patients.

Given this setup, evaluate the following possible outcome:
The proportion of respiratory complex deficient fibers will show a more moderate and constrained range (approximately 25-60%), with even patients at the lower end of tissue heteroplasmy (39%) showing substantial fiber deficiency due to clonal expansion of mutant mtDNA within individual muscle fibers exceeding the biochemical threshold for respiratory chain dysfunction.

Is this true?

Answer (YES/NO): NO